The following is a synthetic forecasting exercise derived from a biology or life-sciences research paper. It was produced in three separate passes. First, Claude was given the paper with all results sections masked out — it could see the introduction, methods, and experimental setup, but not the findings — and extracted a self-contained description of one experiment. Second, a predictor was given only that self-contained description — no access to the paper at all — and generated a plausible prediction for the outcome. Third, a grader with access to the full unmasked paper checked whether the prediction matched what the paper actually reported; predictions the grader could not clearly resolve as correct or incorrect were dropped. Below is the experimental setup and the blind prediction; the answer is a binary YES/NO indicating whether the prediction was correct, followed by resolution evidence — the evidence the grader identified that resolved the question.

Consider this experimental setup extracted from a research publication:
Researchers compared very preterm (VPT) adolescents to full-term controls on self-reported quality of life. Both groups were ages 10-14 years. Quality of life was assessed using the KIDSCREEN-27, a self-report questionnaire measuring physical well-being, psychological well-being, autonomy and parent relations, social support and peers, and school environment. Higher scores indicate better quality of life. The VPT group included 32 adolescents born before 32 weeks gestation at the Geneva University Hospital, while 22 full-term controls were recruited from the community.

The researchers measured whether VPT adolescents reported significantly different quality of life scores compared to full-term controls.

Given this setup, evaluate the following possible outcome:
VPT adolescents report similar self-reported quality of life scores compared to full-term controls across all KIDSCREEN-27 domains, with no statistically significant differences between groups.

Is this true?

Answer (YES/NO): YES